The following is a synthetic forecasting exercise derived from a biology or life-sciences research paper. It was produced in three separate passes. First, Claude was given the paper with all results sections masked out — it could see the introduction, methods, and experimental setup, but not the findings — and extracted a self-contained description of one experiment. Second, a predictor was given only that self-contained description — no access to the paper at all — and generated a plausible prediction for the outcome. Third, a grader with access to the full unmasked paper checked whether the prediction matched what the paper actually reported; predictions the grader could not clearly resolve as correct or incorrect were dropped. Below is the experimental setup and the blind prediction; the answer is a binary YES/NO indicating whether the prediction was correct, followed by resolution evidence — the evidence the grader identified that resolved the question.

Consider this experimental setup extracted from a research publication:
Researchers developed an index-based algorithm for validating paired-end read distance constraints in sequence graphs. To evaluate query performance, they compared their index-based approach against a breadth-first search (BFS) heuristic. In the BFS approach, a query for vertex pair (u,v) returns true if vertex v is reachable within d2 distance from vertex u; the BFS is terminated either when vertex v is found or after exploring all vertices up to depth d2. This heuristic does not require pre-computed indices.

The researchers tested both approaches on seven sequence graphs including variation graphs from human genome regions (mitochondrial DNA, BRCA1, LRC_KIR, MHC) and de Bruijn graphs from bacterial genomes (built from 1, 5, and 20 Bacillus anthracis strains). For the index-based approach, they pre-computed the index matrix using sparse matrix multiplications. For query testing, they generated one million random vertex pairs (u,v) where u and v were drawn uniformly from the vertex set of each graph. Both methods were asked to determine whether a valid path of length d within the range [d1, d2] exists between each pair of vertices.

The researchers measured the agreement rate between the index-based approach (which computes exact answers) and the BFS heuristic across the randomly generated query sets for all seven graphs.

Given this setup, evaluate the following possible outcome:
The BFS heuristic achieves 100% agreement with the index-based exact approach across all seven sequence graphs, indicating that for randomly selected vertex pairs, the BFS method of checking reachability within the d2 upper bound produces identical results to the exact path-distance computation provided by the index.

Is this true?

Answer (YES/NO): NO